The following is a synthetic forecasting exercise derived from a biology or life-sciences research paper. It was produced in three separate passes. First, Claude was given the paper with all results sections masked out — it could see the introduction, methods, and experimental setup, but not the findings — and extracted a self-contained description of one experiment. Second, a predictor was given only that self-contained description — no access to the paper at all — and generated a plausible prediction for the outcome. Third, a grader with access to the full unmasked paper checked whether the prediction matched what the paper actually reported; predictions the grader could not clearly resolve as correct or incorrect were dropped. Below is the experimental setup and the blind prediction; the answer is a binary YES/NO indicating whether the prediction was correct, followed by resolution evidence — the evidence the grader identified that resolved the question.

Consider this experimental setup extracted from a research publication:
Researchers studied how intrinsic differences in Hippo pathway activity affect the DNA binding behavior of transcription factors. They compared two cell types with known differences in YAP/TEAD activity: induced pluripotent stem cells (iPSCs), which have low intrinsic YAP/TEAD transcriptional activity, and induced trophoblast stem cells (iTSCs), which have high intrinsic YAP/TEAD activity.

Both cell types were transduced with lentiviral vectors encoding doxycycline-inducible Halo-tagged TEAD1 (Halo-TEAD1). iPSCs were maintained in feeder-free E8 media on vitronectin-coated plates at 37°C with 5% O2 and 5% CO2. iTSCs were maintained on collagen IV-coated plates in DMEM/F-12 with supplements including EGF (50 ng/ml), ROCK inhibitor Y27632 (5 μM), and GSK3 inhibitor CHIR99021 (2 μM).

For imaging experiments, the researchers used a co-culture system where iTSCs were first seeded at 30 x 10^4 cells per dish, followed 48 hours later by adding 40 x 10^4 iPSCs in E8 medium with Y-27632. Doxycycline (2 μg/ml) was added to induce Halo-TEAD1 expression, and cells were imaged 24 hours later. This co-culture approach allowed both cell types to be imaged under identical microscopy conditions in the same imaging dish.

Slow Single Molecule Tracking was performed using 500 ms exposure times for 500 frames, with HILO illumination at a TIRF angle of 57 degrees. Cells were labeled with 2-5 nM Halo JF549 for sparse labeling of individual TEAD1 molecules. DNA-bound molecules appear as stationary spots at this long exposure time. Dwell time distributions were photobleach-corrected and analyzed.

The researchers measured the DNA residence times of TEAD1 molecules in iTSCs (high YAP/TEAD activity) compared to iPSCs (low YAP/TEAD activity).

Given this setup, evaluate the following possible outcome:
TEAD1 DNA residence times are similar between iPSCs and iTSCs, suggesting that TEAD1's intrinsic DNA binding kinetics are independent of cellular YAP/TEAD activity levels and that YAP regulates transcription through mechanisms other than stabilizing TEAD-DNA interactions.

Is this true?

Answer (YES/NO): NO